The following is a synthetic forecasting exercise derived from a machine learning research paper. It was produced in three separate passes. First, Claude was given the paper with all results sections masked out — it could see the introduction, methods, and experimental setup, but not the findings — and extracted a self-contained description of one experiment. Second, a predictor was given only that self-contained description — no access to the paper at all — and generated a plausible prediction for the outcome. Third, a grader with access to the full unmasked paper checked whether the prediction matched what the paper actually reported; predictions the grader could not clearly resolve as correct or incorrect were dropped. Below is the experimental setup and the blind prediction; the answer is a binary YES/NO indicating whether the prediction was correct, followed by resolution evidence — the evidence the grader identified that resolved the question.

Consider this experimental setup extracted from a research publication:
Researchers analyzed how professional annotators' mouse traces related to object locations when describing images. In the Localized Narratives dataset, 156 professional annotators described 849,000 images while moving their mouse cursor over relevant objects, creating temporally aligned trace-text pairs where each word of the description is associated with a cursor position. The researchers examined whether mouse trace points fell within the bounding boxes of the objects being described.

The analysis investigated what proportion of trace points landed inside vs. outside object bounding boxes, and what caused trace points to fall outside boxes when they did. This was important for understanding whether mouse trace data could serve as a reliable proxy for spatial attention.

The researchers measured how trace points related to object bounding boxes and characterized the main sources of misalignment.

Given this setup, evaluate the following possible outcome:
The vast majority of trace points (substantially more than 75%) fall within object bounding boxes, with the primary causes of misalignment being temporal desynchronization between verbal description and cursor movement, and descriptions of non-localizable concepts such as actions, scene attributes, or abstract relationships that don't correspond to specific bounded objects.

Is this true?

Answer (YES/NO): NO